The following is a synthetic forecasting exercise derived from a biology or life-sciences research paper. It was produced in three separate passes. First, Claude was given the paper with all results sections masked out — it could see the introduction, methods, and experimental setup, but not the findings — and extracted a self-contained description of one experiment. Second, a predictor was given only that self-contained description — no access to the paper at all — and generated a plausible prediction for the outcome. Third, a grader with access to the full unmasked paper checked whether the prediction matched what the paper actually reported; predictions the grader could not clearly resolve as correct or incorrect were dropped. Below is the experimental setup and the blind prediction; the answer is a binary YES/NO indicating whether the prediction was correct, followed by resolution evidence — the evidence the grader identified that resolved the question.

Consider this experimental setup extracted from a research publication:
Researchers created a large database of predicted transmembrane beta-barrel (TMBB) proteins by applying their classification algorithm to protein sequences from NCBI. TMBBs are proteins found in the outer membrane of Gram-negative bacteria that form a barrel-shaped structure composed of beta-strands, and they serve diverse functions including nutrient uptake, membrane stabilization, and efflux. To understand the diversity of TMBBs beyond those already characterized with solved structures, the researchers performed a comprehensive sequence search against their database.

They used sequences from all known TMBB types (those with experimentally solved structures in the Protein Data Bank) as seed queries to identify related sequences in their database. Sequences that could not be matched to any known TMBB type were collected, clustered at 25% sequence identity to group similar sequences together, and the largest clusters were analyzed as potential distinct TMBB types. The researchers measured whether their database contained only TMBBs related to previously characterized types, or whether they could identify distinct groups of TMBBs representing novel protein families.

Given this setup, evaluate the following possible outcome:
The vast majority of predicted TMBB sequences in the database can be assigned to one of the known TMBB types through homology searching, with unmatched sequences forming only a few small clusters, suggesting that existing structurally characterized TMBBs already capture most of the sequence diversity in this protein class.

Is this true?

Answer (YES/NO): NO